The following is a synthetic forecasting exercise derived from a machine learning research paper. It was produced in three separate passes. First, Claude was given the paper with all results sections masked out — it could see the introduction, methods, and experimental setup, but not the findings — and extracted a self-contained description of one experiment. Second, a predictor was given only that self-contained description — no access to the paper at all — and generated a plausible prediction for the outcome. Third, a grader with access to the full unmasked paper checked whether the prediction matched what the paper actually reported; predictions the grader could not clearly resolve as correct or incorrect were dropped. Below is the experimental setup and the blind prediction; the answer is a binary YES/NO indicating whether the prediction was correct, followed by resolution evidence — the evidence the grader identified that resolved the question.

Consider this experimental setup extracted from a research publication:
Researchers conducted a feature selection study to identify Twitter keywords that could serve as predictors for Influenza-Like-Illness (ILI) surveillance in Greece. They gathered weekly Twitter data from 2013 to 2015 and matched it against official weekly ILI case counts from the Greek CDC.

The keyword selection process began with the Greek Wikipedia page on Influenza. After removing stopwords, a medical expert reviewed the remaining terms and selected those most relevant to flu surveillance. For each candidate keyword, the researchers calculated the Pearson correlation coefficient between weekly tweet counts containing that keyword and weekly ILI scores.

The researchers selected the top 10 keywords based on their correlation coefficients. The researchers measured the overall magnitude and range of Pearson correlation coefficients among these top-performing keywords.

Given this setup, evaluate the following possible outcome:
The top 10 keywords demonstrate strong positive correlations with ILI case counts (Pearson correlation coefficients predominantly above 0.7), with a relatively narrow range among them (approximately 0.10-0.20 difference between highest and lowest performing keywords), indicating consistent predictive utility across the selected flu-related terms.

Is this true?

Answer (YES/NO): NO